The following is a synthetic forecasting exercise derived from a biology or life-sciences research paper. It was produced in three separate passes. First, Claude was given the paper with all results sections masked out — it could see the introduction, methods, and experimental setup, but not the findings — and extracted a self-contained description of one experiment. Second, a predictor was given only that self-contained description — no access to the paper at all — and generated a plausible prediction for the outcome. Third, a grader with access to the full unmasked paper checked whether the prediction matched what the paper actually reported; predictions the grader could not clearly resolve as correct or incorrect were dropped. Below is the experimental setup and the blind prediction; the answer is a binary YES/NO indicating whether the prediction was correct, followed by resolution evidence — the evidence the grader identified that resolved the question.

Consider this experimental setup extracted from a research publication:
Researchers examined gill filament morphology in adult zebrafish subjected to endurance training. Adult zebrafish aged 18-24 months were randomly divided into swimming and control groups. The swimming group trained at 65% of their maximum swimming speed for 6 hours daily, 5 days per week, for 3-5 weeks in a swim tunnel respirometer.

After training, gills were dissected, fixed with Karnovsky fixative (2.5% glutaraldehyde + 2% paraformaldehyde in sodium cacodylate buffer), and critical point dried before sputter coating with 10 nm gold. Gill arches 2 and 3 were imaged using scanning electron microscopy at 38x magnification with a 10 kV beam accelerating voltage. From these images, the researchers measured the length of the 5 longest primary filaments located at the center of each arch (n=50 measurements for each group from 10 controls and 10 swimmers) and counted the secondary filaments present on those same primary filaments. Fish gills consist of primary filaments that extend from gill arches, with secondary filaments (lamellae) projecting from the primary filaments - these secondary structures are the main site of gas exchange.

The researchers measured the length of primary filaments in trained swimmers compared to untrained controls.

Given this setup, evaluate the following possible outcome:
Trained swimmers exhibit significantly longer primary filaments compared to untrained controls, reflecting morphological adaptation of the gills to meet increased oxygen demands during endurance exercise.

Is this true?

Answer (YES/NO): YES